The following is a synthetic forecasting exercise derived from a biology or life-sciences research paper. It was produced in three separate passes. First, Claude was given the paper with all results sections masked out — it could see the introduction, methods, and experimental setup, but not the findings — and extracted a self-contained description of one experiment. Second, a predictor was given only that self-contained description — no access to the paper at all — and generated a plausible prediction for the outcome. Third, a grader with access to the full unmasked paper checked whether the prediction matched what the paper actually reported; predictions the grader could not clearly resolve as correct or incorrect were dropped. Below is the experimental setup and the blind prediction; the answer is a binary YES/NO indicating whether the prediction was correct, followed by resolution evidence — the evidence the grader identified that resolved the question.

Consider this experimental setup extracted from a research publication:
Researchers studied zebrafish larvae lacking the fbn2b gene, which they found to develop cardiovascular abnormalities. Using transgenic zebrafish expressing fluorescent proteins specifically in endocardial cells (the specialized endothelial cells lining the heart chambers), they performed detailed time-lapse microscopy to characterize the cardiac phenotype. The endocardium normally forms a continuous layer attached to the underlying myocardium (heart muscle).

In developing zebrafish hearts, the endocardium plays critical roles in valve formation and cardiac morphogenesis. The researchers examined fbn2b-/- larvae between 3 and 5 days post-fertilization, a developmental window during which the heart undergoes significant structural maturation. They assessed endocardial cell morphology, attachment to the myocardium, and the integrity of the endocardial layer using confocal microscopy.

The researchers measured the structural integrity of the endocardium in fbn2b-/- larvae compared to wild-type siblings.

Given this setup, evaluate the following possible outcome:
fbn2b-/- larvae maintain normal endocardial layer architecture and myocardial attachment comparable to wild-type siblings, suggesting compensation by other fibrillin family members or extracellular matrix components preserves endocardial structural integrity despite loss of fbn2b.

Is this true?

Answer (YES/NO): NO